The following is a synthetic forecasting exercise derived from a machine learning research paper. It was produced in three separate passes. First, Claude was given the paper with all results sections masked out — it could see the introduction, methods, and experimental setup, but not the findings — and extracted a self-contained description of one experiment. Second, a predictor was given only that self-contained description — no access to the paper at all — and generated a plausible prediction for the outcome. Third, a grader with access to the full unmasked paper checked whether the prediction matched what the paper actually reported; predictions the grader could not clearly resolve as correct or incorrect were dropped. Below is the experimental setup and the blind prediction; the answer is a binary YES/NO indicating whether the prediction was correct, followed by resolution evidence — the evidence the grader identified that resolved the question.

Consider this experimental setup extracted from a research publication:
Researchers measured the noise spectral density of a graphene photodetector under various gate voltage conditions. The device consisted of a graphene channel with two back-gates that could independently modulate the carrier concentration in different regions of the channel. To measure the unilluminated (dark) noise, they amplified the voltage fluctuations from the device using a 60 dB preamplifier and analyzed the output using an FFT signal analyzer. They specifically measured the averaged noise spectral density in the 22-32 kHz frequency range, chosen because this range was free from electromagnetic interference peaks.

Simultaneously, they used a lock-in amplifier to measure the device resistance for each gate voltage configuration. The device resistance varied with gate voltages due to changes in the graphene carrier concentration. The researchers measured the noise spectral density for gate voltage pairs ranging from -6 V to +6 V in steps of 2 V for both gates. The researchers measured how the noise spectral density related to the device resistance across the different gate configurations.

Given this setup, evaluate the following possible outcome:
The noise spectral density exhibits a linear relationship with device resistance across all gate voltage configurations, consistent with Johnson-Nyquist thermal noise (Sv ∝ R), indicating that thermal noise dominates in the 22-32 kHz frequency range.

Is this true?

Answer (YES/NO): YES